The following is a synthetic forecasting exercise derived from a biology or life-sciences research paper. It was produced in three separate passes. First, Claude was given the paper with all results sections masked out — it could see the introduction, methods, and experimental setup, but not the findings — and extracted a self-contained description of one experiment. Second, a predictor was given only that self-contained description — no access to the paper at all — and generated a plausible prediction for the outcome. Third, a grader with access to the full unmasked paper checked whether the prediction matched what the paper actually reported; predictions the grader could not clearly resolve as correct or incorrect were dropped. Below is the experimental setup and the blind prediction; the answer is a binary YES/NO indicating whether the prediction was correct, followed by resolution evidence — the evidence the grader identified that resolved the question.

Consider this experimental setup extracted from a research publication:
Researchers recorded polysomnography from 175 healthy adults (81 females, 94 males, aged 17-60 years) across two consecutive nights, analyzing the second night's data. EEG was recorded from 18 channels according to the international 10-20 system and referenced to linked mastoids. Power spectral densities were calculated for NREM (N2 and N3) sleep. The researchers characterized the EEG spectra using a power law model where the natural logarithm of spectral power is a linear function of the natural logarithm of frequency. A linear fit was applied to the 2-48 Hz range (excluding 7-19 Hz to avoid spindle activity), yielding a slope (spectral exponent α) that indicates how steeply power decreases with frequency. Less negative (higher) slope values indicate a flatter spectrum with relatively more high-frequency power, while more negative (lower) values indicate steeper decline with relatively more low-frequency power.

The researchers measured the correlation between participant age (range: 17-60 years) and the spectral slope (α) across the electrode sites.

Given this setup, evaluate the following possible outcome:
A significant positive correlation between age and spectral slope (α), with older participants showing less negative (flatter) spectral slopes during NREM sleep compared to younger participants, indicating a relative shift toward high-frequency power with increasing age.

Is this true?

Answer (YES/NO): YES